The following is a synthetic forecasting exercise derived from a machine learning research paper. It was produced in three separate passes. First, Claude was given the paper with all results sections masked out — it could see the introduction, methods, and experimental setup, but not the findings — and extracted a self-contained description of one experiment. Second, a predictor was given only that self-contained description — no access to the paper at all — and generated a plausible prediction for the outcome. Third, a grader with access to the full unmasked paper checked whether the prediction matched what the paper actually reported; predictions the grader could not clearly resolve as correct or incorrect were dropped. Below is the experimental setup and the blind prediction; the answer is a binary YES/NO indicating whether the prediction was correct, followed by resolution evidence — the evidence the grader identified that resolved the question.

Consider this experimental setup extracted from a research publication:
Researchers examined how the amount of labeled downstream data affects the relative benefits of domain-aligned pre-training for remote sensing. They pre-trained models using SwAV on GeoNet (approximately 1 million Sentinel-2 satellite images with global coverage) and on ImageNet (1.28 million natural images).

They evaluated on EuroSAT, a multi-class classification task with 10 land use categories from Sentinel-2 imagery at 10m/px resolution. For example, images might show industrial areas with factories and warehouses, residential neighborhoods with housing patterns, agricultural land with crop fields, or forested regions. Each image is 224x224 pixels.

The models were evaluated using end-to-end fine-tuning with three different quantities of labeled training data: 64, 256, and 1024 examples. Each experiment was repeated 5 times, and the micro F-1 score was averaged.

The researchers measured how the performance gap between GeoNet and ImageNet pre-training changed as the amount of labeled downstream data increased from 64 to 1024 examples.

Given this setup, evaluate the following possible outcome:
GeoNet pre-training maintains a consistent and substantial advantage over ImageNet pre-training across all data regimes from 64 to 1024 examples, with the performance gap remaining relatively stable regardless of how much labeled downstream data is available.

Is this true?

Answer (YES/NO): NO